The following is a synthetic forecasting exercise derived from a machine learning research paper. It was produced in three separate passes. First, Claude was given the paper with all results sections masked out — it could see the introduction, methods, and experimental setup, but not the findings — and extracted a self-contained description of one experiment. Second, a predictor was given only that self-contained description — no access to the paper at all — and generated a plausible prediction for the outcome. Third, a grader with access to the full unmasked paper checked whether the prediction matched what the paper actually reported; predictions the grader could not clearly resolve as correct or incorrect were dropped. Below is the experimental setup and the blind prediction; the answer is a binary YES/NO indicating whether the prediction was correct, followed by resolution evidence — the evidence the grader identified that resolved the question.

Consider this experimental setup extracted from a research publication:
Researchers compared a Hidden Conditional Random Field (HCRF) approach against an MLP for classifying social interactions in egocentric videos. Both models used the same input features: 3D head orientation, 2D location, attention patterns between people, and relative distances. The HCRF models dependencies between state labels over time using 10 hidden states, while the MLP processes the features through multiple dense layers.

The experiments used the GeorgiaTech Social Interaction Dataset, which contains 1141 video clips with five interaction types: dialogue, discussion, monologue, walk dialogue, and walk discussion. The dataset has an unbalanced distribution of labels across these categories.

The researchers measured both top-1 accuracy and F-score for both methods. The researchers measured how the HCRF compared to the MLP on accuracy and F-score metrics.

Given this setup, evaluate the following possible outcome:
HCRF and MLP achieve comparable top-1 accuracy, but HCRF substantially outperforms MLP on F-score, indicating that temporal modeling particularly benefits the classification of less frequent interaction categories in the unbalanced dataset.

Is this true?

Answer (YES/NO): NO